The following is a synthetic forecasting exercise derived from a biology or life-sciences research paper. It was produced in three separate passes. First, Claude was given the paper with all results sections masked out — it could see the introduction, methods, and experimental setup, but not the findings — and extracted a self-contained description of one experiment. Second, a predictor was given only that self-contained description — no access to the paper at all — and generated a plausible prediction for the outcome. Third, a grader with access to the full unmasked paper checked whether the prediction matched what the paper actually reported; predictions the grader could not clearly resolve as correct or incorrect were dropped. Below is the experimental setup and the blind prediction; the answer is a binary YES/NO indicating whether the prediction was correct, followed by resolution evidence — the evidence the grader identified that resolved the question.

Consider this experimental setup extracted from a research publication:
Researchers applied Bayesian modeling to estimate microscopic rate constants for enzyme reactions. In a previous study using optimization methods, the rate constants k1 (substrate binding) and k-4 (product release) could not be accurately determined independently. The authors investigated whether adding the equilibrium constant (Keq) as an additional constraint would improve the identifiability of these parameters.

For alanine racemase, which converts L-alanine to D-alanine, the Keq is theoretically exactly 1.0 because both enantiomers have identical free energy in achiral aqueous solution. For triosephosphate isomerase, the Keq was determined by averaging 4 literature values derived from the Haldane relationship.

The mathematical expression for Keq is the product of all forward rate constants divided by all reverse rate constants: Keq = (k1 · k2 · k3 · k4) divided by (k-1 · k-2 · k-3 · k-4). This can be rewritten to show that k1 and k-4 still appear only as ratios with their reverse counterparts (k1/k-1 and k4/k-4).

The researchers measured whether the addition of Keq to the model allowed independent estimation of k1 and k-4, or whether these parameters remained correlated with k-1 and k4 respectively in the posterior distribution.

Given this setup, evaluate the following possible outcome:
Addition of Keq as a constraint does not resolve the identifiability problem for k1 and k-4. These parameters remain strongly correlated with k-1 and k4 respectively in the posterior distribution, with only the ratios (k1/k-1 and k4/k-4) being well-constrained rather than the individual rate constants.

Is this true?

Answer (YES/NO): YES